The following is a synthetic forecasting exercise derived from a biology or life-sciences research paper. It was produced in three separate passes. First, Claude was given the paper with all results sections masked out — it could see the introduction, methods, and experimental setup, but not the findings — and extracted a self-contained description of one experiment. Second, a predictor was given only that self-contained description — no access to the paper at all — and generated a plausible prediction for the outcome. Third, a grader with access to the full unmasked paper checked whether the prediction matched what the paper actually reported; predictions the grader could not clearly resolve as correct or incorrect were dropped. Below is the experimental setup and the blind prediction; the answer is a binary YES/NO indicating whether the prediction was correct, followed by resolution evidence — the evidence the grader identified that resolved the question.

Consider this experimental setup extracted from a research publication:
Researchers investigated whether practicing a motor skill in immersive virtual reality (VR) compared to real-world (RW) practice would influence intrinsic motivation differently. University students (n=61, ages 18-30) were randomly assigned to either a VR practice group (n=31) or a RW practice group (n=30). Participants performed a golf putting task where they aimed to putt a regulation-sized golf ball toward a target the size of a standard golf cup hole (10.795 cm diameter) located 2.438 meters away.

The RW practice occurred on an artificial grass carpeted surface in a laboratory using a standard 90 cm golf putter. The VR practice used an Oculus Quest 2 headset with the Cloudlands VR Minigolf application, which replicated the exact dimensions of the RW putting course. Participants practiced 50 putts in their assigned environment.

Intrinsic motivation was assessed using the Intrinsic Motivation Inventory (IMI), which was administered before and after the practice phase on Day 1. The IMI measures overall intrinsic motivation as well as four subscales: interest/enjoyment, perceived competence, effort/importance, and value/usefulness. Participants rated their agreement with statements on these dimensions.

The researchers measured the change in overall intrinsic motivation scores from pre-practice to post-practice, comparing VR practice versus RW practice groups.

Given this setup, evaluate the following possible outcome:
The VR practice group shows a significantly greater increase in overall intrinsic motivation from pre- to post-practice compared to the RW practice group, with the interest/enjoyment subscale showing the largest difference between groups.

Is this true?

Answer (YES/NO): YES